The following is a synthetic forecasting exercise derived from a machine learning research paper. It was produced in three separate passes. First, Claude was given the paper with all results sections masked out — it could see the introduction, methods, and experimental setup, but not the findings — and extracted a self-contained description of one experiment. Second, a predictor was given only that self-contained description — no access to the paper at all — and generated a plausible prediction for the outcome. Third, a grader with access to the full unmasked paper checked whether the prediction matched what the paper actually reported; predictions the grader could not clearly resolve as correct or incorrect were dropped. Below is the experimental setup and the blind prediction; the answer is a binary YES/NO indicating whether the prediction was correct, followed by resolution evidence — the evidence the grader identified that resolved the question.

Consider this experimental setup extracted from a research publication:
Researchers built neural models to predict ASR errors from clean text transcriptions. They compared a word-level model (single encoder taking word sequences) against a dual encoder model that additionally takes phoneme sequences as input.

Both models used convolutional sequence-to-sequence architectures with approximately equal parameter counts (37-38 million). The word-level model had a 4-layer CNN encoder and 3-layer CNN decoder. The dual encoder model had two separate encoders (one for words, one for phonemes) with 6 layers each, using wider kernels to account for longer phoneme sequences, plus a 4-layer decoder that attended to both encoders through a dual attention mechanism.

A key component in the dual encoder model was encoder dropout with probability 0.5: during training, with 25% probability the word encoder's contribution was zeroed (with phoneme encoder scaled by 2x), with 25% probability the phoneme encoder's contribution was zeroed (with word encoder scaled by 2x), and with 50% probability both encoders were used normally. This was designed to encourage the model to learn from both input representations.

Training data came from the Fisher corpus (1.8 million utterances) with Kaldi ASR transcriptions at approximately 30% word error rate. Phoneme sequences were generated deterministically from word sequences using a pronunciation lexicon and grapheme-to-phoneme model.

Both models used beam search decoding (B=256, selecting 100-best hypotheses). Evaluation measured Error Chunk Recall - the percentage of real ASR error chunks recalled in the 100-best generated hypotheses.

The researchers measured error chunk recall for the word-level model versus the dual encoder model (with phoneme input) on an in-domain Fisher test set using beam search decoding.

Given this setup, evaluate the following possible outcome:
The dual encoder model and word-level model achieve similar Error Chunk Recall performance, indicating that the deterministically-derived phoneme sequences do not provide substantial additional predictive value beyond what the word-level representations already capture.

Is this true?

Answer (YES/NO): NO